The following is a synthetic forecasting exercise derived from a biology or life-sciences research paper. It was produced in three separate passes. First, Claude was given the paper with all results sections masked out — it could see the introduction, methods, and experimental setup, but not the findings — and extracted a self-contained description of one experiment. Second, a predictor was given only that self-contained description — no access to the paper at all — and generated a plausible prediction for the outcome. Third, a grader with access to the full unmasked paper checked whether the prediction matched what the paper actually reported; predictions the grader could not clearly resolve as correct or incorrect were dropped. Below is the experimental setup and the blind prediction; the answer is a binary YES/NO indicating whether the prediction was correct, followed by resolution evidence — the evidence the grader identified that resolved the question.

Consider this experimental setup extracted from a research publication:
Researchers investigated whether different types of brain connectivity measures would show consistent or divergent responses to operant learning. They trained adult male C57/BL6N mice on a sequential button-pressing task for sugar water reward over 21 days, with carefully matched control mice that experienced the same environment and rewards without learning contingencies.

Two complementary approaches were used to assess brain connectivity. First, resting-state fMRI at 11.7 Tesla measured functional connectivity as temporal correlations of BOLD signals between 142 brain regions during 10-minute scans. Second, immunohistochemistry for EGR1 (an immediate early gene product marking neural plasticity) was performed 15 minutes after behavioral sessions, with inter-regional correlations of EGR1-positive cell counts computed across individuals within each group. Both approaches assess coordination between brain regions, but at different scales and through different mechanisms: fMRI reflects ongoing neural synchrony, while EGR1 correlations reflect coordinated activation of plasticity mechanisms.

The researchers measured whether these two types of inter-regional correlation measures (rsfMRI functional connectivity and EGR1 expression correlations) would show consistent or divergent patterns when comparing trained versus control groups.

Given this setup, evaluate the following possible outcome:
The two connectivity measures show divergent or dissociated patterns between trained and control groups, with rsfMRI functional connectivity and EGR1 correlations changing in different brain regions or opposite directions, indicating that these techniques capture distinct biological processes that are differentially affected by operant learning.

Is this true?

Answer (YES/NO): NO